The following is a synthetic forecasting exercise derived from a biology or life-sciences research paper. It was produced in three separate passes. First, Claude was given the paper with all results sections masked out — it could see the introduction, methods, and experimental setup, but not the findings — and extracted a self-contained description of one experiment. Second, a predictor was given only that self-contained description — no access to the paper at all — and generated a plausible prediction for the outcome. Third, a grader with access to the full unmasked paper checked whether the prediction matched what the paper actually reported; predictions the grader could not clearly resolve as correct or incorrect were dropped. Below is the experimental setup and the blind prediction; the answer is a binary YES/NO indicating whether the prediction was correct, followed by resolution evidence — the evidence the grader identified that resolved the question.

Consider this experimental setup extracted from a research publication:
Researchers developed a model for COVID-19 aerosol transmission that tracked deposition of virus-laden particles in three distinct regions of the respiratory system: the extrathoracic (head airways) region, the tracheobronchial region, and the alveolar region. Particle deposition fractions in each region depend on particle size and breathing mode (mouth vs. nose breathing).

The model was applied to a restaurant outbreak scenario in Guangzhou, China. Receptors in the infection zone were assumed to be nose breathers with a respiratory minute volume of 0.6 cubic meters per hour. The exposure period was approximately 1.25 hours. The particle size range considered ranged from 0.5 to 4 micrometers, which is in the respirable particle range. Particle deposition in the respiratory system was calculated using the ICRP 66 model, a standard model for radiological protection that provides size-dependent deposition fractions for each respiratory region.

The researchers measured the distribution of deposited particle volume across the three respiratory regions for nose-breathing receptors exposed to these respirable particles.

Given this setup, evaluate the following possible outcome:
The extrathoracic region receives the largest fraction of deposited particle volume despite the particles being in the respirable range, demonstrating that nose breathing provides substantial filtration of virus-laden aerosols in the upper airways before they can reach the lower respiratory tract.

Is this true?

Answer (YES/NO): YES